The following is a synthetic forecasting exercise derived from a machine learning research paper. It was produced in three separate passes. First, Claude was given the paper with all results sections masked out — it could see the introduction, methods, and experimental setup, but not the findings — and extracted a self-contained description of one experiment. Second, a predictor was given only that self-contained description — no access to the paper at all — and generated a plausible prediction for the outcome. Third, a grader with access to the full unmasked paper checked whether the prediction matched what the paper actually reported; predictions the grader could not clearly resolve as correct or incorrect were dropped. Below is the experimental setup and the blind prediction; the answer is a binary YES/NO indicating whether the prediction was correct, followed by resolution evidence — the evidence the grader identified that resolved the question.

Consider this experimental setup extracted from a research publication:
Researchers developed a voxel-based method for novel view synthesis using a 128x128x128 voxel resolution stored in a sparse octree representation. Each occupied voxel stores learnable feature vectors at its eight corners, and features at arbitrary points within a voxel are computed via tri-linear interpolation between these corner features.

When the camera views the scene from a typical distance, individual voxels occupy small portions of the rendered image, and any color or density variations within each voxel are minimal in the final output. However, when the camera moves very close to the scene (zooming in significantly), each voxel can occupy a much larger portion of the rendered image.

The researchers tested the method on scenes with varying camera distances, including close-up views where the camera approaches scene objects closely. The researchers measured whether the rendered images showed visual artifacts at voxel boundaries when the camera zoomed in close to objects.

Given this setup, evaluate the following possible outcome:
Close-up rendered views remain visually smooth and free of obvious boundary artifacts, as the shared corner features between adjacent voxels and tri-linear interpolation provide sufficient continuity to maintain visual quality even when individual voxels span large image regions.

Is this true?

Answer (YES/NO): NO